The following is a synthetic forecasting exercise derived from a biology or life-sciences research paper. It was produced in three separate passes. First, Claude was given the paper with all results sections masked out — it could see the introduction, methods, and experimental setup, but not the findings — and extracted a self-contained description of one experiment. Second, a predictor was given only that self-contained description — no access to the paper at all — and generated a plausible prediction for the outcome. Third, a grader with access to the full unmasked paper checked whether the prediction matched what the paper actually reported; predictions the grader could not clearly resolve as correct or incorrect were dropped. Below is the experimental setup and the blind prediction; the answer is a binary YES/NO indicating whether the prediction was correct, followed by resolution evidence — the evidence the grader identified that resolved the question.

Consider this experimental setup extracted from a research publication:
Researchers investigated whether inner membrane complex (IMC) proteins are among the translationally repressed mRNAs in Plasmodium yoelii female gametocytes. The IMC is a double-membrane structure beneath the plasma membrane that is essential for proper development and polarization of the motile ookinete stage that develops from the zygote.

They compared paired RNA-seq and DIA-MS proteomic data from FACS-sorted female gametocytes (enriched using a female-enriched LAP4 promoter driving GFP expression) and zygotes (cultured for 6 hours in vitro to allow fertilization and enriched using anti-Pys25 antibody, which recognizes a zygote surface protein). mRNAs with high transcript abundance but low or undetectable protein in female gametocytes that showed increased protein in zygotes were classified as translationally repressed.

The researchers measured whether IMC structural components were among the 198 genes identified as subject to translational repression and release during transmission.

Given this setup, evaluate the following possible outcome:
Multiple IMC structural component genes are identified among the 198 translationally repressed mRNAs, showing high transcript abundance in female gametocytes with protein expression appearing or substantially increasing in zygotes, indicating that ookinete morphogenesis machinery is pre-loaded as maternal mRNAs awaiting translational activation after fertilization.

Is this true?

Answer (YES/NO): YES